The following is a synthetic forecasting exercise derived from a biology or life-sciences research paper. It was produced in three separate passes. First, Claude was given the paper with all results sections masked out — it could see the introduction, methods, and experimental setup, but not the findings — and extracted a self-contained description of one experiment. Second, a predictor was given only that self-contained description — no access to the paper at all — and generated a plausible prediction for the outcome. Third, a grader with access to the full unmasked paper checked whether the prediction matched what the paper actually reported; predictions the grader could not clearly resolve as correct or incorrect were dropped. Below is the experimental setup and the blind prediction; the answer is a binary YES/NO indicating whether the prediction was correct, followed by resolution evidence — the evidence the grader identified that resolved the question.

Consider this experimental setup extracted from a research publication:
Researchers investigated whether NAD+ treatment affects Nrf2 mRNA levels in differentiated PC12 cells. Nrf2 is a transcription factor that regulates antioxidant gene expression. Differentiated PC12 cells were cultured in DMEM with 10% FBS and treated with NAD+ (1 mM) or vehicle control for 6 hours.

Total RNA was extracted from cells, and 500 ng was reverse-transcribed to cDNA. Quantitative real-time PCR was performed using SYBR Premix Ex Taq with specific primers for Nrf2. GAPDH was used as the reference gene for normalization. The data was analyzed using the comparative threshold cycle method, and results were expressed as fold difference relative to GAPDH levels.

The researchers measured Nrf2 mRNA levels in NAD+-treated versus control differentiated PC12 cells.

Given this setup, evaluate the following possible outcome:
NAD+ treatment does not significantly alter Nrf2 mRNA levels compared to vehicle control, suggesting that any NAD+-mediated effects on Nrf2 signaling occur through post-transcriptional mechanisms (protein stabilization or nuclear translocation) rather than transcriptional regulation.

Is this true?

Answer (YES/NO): NO